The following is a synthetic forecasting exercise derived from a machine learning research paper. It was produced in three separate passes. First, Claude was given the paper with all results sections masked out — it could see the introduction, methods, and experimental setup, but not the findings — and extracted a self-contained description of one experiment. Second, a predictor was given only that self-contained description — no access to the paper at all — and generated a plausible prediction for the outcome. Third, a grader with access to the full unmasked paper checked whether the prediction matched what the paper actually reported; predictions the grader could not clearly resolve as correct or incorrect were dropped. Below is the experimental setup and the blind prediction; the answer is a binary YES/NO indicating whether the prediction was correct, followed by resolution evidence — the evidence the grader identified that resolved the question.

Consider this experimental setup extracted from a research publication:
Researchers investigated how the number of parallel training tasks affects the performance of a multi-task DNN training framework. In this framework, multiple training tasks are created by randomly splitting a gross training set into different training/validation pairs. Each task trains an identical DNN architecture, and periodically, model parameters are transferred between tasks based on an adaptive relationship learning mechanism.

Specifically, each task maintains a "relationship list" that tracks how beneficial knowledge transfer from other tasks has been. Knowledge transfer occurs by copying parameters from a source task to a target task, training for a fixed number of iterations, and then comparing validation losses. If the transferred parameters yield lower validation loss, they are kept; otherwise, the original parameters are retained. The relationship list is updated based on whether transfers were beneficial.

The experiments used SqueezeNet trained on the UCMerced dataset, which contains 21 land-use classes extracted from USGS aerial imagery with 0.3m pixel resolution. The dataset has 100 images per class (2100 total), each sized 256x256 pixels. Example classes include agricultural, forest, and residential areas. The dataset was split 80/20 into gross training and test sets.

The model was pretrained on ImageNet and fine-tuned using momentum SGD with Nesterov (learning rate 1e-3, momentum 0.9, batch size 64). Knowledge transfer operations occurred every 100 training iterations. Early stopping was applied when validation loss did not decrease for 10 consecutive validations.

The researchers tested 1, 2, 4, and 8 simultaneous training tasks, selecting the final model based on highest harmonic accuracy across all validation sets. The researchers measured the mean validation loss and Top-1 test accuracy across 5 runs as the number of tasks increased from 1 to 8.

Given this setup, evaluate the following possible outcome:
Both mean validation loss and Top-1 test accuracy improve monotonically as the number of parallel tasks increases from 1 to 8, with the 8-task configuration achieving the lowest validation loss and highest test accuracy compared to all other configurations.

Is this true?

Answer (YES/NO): NO